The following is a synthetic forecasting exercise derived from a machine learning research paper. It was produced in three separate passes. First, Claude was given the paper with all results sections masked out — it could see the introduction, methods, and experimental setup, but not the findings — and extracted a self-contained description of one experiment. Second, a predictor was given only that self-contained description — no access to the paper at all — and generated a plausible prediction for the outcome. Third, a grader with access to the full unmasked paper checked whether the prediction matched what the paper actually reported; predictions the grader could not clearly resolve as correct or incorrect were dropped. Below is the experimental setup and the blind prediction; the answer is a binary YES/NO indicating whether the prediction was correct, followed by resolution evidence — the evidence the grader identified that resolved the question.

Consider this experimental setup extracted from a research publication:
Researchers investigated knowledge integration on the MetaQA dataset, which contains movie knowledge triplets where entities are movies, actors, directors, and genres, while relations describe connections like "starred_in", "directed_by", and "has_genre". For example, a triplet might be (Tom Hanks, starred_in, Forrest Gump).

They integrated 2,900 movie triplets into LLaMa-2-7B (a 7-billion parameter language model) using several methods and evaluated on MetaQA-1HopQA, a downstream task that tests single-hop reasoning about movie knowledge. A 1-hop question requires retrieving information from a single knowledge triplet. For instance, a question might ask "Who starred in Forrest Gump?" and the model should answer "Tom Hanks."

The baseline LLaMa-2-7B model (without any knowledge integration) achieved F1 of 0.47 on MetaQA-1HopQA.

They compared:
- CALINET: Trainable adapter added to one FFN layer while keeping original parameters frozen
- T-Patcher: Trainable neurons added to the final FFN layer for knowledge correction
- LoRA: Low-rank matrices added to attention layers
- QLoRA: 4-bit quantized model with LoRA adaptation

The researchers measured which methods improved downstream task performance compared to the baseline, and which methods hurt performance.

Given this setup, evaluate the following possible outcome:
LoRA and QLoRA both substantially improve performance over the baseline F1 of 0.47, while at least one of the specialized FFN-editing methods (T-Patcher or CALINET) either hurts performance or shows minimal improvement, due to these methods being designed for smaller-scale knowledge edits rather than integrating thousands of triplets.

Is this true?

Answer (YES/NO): YES